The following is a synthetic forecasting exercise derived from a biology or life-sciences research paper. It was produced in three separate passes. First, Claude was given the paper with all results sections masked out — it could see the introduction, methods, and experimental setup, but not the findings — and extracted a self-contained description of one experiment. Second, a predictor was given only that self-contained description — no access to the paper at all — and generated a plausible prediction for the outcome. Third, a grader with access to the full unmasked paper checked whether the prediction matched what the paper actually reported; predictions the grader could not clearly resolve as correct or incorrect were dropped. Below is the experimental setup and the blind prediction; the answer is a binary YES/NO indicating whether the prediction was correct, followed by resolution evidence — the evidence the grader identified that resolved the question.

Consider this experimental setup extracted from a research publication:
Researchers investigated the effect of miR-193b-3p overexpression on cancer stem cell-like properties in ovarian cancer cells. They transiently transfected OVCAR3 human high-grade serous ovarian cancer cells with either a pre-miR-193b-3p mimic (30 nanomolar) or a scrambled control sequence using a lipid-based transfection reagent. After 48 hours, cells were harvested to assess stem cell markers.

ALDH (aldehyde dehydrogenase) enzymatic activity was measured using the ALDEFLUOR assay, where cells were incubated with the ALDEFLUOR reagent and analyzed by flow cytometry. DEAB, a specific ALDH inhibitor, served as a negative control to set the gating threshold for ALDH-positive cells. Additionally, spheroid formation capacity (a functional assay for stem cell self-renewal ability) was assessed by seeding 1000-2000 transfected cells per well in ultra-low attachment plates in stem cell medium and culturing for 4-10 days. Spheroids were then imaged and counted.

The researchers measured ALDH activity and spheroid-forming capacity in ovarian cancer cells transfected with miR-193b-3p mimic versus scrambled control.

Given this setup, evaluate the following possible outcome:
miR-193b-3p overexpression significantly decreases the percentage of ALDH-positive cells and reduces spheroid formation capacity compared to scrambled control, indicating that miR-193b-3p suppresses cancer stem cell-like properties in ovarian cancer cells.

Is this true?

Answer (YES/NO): YES